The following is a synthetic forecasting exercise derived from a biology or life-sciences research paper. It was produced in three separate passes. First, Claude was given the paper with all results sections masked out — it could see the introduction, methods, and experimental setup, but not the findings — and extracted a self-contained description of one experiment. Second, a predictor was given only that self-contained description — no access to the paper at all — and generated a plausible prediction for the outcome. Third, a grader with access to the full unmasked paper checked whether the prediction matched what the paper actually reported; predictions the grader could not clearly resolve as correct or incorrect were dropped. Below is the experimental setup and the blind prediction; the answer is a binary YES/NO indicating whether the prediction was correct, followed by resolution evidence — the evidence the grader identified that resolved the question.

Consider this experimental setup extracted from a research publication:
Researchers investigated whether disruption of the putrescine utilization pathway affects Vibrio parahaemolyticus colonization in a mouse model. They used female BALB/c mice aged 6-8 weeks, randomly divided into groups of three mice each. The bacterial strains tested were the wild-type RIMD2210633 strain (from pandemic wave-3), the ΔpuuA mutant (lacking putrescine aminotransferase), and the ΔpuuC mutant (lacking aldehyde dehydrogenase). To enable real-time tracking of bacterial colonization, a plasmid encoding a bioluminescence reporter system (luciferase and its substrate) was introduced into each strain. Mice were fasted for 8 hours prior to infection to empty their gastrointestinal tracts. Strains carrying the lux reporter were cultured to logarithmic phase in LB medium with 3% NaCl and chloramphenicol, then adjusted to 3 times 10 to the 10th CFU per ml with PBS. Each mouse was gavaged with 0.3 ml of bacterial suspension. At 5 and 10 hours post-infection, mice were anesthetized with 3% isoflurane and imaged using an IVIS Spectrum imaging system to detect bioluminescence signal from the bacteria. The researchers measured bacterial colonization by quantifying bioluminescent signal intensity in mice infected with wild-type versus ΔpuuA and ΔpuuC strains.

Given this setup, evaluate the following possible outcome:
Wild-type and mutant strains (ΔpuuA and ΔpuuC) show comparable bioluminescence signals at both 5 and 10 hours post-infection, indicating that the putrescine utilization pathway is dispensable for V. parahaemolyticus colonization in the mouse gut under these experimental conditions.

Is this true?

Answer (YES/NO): NO